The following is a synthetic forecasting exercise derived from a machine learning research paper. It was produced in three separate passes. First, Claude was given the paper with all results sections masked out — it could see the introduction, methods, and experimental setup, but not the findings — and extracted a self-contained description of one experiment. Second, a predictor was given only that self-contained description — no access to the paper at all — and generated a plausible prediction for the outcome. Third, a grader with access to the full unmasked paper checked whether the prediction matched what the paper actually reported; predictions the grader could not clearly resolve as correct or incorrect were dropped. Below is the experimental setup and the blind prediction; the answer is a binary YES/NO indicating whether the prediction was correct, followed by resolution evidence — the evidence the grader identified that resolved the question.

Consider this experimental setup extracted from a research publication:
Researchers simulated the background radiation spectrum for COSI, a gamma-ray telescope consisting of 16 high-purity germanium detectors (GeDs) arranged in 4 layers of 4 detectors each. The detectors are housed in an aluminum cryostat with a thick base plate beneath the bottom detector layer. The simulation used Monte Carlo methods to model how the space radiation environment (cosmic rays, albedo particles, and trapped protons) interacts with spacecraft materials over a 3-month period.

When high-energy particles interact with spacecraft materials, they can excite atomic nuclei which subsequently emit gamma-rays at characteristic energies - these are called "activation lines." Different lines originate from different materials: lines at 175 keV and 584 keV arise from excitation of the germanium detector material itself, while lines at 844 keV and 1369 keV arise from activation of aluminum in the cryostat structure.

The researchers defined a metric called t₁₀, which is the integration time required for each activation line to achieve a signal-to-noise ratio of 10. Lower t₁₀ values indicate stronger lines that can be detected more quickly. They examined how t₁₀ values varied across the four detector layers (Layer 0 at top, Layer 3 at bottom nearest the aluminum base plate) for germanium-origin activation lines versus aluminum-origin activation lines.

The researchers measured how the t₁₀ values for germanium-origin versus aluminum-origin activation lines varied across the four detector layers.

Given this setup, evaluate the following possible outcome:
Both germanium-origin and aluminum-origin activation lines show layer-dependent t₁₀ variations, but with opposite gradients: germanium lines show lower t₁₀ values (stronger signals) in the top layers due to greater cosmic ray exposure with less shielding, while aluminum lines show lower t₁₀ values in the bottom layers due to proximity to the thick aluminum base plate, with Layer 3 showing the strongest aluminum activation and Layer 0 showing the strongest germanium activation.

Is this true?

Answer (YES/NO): NO